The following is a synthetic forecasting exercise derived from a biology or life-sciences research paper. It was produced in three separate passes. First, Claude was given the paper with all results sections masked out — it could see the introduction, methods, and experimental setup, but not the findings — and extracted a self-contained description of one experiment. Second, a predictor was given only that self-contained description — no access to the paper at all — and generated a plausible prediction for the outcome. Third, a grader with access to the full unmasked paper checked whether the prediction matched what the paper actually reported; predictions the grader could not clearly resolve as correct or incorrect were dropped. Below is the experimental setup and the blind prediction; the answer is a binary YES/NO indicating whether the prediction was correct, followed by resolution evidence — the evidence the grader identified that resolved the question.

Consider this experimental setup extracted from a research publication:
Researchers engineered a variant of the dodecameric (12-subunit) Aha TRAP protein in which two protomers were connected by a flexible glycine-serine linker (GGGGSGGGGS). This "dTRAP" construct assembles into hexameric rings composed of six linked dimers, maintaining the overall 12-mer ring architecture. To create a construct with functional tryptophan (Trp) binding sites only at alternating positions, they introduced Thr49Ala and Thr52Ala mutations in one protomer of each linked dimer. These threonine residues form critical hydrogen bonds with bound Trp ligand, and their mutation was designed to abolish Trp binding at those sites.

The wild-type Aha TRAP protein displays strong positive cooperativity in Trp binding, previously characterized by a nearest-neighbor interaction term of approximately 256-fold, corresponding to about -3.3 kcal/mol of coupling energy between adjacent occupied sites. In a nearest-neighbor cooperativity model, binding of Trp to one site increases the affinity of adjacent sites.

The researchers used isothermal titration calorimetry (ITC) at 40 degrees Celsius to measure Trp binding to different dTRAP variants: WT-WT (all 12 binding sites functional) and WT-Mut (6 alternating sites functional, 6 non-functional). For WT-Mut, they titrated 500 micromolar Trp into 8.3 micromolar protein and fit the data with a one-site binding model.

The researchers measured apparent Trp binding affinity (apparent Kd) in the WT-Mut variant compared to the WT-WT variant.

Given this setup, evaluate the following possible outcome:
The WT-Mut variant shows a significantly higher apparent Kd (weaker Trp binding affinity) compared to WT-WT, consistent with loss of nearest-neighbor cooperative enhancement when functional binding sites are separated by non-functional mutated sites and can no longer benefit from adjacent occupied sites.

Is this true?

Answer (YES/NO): YES